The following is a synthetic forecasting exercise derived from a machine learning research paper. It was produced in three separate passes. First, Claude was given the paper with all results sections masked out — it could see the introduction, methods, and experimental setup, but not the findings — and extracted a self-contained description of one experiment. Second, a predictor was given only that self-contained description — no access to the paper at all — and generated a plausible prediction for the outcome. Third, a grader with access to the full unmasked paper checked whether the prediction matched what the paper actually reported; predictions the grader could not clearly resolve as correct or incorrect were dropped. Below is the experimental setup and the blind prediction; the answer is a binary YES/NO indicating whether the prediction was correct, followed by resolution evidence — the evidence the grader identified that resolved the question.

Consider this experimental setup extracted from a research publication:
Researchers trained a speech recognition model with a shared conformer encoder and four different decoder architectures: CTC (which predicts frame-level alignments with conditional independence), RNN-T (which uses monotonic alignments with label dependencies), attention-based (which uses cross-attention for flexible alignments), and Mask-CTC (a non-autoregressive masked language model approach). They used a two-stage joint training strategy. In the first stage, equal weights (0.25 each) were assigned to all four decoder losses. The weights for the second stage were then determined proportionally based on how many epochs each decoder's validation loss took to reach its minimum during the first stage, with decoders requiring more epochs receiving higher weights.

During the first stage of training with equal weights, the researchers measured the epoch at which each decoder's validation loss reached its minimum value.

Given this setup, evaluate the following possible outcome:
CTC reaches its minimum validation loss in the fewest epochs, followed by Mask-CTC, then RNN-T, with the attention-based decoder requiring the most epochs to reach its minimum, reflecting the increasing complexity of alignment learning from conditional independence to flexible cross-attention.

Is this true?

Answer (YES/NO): NO